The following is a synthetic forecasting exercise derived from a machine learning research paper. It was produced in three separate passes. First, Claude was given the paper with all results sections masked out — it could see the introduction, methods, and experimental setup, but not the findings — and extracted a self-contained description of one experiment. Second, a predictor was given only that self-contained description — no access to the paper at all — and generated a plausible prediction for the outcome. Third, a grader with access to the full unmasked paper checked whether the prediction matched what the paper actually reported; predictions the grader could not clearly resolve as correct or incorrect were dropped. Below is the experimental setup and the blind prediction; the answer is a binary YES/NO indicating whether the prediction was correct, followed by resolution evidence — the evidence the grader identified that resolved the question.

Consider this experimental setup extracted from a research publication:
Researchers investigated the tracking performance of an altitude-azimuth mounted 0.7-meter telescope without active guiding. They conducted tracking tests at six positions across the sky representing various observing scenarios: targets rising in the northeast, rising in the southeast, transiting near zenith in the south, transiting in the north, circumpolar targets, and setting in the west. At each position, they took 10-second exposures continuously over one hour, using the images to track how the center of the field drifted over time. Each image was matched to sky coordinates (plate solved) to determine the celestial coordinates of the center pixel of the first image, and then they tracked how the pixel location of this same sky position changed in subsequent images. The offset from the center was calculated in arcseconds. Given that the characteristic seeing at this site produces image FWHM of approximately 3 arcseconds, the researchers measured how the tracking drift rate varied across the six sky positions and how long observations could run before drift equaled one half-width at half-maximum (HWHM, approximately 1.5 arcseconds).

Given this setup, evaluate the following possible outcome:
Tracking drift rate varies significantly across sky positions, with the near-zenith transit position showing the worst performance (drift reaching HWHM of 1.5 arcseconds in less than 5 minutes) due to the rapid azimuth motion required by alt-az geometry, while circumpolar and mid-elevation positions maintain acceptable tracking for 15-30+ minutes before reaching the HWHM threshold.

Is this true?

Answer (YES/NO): NO